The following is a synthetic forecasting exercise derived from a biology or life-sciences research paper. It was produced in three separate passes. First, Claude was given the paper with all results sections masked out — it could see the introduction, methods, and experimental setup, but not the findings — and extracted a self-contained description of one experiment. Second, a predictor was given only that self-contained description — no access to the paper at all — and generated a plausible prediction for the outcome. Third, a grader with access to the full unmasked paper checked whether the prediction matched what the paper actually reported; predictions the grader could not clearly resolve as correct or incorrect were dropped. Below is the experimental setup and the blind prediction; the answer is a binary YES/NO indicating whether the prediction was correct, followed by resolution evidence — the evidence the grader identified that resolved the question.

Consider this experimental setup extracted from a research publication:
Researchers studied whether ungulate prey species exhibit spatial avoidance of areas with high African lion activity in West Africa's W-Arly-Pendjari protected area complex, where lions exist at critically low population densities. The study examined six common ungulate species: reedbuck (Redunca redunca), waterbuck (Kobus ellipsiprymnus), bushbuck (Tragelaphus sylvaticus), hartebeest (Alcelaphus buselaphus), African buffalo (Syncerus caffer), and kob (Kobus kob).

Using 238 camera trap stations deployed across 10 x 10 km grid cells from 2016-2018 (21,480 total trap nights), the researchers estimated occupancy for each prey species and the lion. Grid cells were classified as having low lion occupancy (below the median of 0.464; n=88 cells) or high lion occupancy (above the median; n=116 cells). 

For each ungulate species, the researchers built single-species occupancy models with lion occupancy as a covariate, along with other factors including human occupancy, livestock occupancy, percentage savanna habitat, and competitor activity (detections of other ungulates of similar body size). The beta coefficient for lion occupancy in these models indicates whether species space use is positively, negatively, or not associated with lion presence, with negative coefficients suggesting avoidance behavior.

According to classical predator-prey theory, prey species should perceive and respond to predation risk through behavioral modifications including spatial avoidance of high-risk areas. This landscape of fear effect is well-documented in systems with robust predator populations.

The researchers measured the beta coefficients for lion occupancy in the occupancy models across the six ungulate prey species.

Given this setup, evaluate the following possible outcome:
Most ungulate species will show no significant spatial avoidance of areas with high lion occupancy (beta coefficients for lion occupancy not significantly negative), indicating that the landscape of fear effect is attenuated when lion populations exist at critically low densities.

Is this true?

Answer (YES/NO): YES